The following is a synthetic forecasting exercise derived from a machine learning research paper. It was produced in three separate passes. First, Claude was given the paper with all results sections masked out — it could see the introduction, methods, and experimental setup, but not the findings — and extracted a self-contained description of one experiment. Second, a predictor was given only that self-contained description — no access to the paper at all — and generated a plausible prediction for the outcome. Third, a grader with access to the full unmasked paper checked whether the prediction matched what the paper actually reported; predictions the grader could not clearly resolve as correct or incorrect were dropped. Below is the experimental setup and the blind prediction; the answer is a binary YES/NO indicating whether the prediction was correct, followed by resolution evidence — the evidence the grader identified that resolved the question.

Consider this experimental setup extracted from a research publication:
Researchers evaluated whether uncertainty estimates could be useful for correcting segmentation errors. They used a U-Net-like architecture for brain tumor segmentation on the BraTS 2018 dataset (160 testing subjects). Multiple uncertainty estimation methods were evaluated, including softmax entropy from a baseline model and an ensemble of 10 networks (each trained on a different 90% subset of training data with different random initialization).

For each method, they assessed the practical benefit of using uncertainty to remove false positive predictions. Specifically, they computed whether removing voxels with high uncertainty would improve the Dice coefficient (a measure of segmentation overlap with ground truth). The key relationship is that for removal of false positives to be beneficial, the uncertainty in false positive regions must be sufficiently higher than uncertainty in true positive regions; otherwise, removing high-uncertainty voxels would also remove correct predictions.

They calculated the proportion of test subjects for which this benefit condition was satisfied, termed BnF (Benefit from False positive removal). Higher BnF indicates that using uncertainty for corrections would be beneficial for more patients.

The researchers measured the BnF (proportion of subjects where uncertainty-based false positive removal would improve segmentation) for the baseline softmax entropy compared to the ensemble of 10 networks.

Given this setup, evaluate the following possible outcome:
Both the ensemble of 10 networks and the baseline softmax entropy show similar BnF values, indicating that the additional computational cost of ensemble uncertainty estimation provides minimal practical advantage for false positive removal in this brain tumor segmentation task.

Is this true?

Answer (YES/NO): NO